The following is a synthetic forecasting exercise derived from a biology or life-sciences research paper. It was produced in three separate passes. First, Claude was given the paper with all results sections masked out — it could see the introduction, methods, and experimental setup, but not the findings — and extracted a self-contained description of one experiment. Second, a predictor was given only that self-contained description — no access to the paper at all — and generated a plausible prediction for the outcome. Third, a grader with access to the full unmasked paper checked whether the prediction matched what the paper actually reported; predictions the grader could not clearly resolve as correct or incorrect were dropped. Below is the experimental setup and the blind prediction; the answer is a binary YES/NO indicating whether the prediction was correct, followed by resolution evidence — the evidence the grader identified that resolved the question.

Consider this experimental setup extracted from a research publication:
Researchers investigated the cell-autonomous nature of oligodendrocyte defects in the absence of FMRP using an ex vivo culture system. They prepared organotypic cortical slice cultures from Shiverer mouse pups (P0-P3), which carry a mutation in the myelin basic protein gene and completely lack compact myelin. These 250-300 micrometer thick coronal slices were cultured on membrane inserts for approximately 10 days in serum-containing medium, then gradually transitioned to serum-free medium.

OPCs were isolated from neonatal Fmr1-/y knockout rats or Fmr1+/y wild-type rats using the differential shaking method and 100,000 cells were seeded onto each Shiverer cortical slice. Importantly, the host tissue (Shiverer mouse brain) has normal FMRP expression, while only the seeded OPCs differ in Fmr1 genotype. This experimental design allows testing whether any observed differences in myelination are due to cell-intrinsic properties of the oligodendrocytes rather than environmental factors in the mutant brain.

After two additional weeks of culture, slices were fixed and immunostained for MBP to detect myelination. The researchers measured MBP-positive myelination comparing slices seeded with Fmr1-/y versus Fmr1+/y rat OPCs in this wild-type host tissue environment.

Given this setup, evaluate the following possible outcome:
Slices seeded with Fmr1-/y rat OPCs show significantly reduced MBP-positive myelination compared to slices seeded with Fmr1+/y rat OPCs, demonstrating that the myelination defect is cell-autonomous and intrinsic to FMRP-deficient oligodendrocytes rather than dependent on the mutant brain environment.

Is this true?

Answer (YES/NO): YES